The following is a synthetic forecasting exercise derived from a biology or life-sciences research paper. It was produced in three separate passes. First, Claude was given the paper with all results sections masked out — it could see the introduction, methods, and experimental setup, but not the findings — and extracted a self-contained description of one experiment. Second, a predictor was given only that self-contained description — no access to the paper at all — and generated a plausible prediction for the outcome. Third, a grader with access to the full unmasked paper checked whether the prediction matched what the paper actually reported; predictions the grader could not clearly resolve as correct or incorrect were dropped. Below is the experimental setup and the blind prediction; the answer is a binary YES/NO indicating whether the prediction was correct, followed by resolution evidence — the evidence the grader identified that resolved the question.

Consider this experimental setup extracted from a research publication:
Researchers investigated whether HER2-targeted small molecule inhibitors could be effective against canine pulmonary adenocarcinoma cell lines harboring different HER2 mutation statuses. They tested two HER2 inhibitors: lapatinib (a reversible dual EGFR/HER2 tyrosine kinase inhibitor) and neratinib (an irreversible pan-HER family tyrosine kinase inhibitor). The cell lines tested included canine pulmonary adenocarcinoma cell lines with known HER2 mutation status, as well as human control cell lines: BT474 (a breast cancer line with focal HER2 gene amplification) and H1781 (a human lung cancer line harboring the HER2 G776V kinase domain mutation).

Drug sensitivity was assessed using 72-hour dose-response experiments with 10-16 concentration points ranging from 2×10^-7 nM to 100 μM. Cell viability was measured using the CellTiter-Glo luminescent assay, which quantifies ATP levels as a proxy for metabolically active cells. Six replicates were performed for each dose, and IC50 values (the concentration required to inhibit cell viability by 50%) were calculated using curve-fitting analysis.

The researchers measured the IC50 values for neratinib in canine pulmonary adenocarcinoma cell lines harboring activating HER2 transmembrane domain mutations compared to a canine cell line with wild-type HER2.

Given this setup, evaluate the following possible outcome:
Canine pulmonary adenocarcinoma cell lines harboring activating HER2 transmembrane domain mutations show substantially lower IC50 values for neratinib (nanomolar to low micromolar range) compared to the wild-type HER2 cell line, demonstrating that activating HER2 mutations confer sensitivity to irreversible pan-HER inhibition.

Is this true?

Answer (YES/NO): YES